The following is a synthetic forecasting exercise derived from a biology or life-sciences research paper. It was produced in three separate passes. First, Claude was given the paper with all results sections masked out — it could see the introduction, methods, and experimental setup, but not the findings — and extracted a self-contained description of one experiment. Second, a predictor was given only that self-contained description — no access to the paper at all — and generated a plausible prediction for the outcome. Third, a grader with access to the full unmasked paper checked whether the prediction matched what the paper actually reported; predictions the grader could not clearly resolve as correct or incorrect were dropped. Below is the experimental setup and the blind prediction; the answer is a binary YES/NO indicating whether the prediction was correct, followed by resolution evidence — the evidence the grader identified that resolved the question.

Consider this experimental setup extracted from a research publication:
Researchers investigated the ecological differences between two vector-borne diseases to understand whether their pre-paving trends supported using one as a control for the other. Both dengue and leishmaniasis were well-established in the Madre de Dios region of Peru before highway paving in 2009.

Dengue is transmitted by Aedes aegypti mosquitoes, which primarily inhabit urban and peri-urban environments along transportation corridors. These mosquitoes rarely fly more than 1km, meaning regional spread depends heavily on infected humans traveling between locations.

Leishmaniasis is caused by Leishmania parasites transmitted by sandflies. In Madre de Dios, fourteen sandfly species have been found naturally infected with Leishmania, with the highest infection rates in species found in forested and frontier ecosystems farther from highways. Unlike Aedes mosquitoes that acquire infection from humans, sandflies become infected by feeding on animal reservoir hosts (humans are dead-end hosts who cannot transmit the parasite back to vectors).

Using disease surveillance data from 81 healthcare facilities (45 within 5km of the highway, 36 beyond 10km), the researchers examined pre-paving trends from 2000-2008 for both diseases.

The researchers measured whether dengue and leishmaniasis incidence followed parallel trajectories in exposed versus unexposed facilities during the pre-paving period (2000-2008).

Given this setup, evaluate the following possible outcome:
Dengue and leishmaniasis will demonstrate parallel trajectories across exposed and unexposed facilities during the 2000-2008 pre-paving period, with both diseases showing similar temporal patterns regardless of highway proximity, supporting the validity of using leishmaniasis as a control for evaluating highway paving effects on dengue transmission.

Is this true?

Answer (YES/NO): YES